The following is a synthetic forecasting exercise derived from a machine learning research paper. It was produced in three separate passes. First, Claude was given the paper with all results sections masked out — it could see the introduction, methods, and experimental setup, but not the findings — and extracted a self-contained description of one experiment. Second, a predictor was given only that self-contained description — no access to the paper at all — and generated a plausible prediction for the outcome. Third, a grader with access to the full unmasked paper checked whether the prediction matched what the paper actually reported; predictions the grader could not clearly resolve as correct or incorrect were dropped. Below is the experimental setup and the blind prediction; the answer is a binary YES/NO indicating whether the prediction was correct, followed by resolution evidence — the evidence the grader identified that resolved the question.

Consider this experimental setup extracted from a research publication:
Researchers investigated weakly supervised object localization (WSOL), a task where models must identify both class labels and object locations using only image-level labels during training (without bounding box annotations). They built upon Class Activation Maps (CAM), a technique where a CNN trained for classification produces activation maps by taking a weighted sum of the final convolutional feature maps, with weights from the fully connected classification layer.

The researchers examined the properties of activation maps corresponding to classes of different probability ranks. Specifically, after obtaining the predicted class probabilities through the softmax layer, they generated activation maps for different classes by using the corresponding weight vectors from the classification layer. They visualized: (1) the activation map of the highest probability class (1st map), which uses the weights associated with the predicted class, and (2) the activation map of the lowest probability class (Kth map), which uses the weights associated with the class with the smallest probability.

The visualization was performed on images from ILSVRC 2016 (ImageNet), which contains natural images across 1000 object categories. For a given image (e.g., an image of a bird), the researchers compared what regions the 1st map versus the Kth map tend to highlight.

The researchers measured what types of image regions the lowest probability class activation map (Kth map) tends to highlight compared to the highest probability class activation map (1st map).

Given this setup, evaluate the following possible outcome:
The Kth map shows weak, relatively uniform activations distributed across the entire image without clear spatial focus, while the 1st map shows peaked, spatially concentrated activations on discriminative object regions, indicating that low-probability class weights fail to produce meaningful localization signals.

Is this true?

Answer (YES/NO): NO